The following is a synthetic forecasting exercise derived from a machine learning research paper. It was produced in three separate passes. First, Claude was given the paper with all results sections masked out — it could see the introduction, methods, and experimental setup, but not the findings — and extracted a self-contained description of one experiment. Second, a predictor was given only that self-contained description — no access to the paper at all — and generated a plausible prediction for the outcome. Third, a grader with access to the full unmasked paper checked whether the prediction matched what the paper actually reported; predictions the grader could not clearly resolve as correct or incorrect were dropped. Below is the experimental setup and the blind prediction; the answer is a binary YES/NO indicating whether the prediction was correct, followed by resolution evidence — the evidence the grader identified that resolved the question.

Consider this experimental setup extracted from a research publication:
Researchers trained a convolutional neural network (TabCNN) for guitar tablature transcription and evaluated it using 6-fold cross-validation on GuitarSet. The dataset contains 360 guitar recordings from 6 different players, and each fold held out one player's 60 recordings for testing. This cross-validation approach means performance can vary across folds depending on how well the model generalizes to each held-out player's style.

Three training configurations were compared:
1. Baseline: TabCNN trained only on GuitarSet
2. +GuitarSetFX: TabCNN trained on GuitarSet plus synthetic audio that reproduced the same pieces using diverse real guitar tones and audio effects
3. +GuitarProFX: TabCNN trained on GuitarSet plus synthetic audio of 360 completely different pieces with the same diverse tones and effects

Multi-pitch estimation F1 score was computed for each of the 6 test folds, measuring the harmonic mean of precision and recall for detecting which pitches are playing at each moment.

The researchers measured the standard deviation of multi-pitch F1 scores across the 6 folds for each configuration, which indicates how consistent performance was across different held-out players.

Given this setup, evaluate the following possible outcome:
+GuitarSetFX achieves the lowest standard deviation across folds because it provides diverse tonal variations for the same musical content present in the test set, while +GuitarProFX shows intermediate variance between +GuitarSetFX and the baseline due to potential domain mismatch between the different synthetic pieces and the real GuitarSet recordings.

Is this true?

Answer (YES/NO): NO